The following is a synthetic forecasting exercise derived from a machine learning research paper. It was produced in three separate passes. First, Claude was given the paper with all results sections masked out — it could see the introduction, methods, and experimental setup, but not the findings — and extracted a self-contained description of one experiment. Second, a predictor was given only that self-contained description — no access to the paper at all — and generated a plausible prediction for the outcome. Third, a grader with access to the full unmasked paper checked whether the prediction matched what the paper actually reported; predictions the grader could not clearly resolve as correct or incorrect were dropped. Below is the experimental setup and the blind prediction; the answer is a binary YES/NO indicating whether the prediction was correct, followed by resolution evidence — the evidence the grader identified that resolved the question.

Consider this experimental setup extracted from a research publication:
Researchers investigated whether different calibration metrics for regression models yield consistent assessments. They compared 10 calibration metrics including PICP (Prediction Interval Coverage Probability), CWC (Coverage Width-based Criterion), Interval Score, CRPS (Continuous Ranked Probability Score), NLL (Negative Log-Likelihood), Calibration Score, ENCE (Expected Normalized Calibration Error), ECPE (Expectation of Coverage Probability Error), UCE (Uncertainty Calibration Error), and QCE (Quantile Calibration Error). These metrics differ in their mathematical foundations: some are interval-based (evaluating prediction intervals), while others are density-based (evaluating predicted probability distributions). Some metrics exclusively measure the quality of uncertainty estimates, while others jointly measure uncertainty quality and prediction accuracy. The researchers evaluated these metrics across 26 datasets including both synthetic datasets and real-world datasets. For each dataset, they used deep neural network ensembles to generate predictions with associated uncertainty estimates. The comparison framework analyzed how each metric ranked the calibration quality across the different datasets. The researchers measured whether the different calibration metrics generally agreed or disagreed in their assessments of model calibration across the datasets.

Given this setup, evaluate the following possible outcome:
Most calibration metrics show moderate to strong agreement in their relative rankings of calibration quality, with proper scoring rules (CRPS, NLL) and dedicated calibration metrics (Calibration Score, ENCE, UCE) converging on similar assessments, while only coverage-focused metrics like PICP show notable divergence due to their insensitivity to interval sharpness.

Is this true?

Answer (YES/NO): NO